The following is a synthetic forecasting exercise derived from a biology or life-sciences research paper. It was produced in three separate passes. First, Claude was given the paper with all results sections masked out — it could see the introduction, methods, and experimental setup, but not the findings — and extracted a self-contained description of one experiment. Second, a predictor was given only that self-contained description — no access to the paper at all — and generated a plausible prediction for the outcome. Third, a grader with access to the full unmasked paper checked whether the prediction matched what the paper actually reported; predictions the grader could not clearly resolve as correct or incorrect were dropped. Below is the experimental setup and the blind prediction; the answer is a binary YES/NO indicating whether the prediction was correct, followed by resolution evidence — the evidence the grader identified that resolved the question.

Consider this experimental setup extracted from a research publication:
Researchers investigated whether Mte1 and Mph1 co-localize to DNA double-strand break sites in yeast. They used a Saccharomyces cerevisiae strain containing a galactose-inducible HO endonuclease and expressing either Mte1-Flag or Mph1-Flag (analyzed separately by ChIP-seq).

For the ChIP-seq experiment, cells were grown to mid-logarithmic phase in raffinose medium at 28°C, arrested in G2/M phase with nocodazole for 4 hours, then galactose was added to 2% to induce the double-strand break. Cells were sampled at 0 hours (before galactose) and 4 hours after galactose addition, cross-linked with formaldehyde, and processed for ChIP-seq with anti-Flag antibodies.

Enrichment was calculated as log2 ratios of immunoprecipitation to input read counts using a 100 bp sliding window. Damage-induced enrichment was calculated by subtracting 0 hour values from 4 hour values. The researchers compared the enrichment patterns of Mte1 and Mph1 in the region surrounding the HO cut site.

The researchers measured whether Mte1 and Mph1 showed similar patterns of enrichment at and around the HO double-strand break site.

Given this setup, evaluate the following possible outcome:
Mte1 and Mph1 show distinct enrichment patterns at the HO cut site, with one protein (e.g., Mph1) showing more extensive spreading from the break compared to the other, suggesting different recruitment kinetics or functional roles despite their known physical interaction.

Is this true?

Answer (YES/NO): NO